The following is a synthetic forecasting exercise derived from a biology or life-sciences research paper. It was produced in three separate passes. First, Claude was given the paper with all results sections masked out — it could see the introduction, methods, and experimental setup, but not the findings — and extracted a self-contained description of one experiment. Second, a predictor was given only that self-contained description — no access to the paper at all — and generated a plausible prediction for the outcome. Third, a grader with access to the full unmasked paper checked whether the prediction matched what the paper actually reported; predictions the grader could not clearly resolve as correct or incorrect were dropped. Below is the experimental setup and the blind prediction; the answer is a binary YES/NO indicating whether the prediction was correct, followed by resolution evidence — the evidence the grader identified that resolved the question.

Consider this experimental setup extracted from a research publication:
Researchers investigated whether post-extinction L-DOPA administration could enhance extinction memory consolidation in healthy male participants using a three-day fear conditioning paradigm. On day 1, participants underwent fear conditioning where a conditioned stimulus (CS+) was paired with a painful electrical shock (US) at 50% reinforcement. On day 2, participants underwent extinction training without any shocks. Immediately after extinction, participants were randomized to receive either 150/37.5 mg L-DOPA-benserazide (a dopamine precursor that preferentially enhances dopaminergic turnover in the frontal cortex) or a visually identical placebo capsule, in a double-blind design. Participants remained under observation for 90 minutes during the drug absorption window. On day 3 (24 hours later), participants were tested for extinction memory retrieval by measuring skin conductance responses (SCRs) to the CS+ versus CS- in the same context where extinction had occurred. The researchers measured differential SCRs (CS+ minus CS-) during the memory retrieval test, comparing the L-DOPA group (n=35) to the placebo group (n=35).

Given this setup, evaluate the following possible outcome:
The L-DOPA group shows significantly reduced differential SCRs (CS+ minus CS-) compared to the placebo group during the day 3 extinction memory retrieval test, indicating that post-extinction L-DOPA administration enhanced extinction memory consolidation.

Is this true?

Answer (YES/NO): NO